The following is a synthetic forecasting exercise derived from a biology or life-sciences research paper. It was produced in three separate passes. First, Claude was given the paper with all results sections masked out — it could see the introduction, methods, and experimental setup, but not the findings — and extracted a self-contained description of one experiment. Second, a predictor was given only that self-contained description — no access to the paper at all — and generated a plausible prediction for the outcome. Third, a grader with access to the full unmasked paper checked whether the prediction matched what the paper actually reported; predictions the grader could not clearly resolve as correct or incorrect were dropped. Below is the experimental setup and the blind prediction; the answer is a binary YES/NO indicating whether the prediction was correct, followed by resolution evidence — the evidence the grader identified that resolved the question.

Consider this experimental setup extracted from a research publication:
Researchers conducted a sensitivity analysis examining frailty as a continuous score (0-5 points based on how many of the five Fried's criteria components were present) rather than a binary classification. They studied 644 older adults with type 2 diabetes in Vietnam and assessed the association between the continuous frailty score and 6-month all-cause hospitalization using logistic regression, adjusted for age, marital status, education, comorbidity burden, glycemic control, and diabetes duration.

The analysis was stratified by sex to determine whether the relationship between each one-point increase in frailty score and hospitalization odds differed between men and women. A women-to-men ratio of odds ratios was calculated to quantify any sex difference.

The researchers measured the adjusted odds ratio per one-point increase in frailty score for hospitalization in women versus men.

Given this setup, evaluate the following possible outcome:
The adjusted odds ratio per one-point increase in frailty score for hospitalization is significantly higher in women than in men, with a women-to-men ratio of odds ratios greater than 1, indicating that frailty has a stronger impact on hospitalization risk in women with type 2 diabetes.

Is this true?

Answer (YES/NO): NO